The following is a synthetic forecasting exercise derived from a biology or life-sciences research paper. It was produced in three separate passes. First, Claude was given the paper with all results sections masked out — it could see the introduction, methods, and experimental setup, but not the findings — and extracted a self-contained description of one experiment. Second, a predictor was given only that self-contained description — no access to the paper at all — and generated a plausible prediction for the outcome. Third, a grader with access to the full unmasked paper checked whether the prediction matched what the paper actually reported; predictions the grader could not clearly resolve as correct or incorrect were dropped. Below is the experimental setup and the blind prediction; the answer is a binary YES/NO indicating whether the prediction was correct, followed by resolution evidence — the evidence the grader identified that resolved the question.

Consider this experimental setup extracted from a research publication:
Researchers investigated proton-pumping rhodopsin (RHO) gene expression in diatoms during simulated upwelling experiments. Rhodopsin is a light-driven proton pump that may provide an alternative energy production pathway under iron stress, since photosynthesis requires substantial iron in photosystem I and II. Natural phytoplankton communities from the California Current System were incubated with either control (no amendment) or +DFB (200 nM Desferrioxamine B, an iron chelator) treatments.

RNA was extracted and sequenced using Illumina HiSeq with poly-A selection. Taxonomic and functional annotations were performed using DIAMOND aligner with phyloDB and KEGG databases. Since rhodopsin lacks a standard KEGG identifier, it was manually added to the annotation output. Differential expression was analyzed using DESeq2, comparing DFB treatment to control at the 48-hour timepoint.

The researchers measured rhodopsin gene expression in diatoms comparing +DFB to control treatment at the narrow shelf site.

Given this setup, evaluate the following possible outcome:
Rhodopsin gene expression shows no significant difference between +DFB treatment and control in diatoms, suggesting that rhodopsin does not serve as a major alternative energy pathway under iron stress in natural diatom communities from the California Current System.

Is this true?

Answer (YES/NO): NO